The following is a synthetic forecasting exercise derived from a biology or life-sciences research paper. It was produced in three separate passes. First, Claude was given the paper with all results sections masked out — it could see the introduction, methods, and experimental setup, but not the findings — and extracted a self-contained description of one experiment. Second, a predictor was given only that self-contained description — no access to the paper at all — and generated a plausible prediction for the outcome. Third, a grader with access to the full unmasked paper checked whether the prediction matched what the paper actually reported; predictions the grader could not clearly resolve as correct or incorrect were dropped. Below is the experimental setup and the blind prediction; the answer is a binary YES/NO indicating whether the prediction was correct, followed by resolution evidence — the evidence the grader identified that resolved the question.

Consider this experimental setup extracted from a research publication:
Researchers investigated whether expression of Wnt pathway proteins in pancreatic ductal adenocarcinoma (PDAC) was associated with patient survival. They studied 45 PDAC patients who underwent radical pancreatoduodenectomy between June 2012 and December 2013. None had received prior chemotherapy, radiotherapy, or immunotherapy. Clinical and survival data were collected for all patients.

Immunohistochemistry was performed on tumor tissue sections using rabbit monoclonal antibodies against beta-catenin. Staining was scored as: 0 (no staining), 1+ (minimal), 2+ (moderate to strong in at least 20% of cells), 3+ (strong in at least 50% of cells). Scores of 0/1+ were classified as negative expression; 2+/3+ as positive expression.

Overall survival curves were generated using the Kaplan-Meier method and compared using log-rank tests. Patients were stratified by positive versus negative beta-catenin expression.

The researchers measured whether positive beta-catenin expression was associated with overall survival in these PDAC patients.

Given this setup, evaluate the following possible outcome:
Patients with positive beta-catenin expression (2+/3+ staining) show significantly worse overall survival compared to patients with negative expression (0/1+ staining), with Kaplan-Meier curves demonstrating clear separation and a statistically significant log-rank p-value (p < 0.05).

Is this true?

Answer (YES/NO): YES